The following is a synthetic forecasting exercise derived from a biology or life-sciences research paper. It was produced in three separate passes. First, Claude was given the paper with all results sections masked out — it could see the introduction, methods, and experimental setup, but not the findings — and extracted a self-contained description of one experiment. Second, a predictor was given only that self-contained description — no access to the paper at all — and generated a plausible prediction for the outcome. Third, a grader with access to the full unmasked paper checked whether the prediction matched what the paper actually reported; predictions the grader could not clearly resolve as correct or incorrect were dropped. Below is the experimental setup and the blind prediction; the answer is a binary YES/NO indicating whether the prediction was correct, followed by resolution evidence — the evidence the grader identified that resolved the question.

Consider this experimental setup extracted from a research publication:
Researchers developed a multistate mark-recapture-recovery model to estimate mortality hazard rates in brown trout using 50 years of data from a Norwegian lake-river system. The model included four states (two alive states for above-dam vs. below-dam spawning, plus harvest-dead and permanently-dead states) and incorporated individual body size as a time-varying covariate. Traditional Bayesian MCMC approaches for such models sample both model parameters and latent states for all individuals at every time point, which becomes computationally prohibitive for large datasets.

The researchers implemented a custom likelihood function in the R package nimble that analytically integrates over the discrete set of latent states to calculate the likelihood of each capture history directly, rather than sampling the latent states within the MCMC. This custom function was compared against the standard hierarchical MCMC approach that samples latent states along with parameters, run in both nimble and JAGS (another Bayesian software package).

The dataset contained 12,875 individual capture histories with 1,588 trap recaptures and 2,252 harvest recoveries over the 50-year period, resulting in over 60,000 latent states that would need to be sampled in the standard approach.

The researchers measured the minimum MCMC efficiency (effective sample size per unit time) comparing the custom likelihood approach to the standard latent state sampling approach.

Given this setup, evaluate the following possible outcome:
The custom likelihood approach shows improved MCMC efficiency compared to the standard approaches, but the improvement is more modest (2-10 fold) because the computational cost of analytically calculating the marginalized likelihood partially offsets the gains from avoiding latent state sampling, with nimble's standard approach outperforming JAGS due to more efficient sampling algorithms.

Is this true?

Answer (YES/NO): NO